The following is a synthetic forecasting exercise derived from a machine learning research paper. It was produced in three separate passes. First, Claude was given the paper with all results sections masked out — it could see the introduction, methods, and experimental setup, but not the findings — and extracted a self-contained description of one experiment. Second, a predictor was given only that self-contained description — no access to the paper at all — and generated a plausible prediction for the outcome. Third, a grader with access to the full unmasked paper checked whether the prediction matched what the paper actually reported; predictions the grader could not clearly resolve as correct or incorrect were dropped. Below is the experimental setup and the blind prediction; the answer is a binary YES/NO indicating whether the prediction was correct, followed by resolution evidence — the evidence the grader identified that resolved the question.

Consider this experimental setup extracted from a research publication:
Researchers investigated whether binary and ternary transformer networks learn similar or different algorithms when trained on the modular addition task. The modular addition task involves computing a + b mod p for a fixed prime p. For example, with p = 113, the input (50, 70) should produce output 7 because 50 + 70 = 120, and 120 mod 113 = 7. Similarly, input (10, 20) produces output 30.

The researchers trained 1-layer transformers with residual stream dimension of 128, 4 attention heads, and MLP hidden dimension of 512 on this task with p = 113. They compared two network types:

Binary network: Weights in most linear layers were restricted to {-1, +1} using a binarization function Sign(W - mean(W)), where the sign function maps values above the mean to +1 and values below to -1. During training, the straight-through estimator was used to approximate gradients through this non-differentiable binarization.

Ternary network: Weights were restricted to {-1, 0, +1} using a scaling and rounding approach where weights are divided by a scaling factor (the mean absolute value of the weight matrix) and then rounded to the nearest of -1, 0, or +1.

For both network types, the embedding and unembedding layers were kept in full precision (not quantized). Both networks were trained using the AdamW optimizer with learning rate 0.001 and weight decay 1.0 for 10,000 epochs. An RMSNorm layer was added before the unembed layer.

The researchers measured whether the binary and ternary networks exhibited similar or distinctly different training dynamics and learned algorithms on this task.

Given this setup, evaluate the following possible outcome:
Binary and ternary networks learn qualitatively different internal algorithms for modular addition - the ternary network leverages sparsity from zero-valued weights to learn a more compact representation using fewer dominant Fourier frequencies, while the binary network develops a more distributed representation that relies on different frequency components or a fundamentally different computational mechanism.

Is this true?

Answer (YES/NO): NO